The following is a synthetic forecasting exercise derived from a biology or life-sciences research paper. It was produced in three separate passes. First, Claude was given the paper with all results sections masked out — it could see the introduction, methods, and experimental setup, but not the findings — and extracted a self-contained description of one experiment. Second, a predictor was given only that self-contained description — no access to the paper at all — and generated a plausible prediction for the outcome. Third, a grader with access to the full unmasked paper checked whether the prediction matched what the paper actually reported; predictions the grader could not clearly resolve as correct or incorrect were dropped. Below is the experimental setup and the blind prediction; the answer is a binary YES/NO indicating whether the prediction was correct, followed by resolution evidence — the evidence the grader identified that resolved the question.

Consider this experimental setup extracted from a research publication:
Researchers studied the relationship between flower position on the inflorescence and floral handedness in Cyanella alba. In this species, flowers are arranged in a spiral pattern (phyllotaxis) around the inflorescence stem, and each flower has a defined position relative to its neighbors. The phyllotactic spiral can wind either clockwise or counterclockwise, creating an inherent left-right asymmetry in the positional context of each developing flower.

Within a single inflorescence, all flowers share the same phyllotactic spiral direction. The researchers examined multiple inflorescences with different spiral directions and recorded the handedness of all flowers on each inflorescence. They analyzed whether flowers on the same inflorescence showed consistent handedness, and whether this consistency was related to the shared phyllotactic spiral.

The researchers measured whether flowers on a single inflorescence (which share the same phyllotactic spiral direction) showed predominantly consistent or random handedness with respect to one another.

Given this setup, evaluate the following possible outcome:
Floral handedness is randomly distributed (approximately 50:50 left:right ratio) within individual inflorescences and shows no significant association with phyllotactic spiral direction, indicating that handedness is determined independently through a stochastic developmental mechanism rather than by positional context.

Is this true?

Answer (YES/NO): NO